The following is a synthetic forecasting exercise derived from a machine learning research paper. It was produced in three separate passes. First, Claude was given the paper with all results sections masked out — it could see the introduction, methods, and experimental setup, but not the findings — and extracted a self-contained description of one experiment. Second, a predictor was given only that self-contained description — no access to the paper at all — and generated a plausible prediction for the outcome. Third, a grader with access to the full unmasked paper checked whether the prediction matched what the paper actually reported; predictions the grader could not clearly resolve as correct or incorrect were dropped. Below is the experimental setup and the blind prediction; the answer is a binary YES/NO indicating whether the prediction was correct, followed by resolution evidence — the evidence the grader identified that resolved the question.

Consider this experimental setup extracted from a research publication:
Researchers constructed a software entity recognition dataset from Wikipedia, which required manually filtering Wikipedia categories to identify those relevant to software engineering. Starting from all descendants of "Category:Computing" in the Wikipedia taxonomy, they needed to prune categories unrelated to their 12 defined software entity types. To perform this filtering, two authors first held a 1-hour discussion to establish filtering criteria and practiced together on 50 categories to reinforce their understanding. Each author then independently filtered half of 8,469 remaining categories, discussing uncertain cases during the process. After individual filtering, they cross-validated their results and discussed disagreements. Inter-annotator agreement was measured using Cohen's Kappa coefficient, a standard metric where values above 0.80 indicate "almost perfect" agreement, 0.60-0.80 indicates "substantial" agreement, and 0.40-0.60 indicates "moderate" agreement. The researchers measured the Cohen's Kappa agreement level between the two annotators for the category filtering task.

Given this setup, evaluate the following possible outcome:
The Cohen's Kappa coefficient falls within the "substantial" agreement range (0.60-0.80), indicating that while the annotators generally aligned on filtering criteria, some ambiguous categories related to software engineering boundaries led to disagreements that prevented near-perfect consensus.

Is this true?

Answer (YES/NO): NO